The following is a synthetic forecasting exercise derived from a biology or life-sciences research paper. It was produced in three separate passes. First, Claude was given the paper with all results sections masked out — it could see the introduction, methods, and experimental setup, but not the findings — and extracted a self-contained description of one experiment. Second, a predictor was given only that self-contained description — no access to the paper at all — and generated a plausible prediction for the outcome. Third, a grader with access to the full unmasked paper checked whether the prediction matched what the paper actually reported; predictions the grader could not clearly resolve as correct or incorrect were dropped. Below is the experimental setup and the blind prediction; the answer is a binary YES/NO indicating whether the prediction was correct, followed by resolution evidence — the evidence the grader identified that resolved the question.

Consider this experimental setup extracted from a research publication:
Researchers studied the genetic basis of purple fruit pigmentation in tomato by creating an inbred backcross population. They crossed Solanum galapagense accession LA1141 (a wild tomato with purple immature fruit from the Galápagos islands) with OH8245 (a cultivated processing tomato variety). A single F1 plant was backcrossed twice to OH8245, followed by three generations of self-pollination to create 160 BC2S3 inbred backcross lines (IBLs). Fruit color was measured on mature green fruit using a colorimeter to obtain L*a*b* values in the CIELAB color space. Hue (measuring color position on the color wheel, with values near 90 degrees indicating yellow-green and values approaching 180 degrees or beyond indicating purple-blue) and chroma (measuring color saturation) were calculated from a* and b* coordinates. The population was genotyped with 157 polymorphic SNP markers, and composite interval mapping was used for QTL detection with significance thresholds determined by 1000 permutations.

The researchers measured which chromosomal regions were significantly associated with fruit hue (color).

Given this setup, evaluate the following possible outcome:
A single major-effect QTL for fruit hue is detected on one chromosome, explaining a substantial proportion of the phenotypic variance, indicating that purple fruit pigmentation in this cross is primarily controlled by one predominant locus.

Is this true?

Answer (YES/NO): NO